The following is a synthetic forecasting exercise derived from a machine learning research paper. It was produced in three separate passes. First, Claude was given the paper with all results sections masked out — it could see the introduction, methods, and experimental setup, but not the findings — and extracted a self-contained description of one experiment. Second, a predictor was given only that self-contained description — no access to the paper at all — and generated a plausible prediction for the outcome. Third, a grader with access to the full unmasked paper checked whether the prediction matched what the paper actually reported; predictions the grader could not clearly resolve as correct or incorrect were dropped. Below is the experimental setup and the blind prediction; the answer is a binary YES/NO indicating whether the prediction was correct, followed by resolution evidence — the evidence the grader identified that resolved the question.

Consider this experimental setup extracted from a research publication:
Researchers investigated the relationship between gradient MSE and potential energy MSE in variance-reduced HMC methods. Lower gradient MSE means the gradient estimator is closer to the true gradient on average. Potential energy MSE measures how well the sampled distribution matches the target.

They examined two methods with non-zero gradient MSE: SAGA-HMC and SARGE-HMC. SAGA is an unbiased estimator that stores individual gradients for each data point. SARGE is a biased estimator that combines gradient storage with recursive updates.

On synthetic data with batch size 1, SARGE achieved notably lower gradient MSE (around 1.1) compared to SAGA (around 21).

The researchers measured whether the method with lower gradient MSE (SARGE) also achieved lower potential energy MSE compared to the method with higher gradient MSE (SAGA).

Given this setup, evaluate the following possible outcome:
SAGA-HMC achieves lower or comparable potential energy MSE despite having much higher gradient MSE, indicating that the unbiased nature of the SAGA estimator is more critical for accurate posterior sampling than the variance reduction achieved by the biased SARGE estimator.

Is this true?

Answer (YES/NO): YES